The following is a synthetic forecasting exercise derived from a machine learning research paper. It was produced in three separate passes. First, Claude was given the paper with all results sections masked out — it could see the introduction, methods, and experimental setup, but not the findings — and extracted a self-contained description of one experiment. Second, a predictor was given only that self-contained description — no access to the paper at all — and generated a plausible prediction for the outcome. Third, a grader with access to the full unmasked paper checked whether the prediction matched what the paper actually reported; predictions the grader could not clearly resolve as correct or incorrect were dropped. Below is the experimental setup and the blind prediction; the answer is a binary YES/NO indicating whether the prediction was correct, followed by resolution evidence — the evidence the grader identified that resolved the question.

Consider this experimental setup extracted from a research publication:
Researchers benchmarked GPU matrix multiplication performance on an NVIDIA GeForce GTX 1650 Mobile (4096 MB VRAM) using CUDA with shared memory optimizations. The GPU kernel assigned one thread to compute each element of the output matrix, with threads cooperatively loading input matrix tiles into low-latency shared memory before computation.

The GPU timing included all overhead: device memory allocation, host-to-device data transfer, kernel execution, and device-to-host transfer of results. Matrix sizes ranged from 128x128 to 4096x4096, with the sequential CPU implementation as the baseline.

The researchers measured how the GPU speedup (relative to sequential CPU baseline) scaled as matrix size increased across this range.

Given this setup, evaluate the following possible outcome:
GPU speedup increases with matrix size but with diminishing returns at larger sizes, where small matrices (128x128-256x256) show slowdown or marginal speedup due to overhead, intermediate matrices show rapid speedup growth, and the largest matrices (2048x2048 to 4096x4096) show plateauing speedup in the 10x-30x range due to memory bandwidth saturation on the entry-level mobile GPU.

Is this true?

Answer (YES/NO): NO